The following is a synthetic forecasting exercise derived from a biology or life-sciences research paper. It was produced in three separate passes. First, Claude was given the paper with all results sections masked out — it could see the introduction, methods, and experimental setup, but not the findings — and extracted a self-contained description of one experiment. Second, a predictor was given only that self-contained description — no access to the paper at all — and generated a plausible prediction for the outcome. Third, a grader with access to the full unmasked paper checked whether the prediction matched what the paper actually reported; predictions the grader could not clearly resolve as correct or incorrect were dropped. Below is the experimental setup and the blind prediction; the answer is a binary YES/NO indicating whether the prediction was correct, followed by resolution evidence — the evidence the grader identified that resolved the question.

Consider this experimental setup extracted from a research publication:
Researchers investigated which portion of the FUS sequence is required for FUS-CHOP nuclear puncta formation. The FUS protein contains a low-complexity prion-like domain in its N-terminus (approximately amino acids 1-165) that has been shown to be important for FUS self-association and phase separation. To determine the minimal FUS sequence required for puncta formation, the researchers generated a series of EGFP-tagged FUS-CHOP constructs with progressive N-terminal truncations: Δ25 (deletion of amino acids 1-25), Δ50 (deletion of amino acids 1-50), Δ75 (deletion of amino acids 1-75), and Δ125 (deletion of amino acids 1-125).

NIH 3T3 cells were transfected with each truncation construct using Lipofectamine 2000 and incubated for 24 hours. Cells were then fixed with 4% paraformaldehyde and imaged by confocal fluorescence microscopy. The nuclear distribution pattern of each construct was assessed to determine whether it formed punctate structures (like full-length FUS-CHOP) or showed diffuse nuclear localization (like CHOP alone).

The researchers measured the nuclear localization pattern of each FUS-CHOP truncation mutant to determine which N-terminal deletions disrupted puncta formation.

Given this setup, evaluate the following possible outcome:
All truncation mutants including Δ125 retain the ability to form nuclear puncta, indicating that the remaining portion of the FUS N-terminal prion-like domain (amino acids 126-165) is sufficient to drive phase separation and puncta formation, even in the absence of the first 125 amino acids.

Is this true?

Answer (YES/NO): NO